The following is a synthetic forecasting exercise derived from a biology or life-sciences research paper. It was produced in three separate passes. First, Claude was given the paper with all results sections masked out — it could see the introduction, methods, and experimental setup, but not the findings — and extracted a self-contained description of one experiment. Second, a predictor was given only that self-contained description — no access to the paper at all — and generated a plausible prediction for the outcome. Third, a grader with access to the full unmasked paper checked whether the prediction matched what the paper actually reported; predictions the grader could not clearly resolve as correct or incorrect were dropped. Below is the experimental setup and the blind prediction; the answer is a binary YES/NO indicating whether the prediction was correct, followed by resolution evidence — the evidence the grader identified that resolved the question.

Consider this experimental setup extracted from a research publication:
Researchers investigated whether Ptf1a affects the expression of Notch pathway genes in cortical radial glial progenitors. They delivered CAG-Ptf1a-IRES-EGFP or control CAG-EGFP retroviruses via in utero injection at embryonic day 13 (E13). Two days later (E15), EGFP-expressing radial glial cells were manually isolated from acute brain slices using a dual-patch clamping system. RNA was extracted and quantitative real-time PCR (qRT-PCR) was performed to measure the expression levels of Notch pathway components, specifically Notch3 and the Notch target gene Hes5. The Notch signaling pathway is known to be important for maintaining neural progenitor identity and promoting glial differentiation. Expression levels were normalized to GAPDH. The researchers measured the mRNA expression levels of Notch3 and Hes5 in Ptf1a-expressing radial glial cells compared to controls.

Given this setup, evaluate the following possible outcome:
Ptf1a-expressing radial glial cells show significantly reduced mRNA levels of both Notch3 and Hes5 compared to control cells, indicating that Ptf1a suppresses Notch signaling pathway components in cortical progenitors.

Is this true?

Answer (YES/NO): NO